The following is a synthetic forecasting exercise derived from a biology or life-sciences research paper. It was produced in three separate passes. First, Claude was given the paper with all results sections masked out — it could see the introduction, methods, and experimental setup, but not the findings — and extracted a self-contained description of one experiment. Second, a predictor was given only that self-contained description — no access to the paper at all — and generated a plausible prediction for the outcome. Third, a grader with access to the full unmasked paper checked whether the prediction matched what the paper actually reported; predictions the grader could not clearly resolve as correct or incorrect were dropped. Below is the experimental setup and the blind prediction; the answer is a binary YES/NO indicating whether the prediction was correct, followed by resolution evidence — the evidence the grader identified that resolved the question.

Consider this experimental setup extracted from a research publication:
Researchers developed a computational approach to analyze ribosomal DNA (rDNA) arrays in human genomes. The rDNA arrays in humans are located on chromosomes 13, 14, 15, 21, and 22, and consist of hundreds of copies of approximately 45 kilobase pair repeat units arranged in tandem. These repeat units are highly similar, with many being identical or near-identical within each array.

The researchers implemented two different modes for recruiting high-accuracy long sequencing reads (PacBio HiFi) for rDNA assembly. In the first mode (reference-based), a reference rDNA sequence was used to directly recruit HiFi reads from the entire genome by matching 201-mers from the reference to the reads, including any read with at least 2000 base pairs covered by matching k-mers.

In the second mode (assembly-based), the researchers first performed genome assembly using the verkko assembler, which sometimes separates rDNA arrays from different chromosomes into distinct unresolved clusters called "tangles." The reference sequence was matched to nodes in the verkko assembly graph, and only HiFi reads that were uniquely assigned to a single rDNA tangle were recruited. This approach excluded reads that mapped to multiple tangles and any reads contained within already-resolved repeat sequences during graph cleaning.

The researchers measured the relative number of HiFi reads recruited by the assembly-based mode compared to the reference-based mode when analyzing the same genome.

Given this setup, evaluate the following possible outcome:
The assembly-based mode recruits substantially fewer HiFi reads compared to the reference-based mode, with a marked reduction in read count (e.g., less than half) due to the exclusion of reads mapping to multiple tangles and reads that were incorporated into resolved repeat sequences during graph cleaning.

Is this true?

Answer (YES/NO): YES